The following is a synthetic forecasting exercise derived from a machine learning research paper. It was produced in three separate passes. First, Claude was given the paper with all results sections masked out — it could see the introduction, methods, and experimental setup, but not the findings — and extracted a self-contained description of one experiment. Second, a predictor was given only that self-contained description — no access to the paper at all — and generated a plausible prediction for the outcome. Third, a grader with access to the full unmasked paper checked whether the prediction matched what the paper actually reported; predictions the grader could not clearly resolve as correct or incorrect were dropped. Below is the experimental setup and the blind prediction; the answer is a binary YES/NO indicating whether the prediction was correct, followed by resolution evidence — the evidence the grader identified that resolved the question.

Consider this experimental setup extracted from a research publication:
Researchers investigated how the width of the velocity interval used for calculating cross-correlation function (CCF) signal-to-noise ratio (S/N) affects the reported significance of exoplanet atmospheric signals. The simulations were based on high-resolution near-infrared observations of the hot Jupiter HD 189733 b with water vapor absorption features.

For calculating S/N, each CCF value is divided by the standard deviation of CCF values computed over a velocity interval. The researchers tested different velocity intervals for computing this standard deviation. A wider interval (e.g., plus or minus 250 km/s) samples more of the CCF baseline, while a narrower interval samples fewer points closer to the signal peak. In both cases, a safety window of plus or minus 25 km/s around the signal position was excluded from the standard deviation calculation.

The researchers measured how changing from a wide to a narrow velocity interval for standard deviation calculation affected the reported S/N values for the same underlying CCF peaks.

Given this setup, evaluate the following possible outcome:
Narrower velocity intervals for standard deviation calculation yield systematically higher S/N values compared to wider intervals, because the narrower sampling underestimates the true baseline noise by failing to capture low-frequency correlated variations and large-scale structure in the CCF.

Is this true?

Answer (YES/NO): YES